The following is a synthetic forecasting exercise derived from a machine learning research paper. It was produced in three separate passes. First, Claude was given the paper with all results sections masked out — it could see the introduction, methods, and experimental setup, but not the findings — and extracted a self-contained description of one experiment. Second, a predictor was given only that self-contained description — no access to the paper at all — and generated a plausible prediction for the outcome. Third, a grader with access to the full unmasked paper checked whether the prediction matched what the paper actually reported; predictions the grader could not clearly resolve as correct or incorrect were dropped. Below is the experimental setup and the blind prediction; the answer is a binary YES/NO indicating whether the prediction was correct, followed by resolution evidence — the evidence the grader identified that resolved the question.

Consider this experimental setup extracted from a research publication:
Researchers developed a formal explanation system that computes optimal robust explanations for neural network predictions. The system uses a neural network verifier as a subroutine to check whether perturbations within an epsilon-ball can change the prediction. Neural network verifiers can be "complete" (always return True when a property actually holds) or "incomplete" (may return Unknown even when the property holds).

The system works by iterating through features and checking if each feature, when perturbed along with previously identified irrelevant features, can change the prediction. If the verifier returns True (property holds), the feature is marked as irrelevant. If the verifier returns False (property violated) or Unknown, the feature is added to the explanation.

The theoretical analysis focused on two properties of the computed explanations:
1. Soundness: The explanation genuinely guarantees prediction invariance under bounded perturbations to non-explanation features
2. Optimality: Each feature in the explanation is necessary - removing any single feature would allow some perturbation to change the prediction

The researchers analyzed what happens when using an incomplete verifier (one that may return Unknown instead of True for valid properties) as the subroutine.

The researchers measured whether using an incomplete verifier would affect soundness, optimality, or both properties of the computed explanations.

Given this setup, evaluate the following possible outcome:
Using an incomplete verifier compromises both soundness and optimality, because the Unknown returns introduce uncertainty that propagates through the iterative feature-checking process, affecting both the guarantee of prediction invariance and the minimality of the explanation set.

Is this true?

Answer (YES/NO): NO